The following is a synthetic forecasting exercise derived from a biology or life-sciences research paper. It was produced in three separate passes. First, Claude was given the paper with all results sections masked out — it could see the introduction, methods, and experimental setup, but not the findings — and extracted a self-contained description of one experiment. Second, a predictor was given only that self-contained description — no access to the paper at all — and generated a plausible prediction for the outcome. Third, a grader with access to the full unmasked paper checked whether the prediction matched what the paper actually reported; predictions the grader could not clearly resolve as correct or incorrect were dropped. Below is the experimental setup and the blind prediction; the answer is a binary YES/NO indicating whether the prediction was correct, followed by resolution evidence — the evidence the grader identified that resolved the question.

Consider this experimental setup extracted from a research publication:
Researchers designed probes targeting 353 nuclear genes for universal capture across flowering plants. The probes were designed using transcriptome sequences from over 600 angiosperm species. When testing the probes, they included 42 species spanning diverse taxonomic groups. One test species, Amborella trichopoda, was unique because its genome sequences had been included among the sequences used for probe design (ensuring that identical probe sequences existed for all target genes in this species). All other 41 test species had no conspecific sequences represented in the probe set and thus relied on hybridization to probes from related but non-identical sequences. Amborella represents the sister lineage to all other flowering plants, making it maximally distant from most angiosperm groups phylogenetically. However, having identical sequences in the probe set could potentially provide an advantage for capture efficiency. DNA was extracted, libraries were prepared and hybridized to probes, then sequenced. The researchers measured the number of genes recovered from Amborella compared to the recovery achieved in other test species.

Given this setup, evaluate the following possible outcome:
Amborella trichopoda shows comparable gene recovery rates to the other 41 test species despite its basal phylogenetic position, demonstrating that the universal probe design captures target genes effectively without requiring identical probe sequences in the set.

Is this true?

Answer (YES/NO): NO